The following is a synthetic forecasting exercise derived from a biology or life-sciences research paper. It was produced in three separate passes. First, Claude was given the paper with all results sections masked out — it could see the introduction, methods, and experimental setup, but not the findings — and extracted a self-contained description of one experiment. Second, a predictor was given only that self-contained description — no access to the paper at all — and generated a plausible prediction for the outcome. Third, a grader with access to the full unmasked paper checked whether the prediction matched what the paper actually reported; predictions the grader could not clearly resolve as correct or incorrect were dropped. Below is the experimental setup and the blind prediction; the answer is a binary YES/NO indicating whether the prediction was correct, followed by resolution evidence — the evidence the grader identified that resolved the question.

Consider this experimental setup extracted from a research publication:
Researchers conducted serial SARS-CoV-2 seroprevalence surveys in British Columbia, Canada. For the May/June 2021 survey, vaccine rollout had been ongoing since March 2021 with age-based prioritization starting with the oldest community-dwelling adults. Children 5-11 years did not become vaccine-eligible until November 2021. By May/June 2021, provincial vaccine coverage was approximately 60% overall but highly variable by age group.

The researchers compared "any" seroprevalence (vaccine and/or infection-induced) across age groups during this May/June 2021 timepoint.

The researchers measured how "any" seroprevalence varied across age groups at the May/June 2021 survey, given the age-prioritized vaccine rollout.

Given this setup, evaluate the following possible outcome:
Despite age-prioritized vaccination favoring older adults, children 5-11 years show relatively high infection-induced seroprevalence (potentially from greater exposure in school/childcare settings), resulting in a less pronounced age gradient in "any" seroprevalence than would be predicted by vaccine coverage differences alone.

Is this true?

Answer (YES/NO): NO